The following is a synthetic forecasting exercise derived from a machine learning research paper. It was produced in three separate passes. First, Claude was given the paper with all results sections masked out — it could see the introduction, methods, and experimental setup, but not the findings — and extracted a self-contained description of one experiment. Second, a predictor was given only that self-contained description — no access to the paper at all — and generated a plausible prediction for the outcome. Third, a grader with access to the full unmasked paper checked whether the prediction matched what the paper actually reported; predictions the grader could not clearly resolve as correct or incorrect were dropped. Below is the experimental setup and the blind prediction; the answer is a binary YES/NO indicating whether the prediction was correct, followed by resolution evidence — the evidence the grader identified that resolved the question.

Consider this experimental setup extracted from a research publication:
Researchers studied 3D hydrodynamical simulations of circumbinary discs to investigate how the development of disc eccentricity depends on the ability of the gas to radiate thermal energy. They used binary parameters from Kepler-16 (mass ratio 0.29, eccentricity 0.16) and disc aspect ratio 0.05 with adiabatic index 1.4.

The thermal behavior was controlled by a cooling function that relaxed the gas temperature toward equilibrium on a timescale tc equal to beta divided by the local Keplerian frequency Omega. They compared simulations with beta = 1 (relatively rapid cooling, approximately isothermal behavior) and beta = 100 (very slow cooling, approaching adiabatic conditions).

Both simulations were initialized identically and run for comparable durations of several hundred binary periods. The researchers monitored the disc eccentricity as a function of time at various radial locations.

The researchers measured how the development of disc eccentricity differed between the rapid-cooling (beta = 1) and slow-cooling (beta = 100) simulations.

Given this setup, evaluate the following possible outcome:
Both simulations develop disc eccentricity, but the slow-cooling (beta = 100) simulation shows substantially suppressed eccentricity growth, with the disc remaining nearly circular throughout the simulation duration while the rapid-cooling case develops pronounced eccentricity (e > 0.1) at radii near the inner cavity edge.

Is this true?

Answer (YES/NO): NO